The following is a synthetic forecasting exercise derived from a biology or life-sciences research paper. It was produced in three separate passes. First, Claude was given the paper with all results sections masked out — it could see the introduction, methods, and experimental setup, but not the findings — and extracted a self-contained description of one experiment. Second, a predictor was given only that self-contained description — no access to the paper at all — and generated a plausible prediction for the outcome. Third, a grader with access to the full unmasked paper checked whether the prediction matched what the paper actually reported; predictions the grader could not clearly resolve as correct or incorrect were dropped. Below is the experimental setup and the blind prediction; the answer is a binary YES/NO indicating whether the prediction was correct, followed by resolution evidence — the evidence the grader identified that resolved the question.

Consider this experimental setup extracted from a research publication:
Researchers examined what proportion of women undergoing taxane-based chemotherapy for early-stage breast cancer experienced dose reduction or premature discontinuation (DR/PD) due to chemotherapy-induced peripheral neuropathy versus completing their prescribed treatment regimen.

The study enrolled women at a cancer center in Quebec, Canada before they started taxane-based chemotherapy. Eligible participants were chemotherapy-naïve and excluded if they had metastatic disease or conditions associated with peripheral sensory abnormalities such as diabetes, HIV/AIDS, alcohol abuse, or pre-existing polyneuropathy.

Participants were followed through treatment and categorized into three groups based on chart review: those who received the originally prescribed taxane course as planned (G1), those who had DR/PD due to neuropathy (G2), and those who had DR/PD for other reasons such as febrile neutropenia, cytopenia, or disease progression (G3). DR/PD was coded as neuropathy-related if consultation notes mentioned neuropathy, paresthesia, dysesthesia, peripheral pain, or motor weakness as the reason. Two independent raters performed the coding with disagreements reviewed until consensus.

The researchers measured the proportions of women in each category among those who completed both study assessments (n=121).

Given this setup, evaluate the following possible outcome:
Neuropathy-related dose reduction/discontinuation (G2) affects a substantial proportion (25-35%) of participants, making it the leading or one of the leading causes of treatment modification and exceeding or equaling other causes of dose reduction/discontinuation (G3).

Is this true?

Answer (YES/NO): NO